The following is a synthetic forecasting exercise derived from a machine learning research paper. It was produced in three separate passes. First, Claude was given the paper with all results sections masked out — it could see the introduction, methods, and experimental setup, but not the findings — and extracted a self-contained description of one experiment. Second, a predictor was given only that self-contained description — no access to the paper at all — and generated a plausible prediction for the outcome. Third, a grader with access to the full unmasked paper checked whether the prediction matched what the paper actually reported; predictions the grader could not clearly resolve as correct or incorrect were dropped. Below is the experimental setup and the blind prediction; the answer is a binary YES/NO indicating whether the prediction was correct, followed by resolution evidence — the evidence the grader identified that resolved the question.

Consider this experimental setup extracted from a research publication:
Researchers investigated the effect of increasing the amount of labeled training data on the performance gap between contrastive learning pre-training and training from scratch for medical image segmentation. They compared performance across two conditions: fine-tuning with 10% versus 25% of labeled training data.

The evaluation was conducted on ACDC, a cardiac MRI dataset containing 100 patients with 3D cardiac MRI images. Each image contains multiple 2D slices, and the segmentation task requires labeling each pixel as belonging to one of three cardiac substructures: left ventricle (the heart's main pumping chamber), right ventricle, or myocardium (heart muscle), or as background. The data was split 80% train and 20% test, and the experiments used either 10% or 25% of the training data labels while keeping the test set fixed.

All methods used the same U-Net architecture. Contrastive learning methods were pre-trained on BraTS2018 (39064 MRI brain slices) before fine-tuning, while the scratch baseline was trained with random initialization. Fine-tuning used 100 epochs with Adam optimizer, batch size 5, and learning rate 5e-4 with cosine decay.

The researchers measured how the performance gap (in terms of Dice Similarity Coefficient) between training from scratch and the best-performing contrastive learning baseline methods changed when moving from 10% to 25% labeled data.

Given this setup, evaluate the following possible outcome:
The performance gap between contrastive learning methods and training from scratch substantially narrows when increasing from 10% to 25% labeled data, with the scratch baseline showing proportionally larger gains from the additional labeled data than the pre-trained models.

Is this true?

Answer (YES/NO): YES